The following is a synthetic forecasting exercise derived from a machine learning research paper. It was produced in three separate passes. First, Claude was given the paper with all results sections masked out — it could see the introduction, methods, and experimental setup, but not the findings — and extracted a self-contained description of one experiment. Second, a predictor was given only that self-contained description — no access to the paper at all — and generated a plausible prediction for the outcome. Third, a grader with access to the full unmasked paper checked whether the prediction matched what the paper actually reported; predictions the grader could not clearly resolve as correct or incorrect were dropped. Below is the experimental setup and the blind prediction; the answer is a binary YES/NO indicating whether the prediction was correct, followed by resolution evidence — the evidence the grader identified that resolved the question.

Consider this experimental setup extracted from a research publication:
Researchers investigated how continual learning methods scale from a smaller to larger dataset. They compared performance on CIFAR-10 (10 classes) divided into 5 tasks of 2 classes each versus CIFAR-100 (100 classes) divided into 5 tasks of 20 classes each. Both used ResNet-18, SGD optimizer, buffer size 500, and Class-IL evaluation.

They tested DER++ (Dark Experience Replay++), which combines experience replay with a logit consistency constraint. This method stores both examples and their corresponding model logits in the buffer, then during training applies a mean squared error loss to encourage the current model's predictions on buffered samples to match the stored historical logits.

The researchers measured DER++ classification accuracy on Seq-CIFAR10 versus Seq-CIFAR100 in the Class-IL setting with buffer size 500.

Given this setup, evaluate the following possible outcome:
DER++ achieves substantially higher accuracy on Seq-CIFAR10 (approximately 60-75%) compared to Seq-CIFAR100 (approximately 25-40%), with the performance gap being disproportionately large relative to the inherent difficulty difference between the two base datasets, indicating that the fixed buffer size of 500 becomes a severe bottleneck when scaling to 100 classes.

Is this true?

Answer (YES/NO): NO